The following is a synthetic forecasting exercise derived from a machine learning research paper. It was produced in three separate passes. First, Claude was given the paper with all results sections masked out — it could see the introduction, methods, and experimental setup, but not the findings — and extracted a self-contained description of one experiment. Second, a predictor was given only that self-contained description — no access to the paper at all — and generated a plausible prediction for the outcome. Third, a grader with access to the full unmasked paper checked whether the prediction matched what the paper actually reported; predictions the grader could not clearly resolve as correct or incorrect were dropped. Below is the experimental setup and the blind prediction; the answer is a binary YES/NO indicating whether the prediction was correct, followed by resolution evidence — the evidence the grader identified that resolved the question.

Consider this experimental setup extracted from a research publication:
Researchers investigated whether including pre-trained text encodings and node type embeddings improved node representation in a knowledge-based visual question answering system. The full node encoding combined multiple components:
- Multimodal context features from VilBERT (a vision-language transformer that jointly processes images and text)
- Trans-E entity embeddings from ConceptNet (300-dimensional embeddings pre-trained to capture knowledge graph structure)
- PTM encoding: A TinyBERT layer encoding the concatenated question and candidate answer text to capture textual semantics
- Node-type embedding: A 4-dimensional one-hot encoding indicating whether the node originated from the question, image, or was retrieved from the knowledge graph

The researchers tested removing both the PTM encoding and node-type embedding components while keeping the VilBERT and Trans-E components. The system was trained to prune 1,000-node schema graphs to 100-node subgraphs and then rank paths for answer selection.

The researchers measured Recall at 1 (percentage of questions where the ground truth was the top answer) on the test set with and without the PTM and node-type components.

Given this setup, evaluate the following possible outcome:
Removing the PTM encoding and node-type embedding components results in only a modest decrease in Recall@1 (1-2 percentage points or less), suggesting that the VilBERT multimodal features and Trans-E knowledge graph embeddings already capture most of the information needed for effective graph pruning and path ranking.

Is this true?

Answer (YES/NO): YES